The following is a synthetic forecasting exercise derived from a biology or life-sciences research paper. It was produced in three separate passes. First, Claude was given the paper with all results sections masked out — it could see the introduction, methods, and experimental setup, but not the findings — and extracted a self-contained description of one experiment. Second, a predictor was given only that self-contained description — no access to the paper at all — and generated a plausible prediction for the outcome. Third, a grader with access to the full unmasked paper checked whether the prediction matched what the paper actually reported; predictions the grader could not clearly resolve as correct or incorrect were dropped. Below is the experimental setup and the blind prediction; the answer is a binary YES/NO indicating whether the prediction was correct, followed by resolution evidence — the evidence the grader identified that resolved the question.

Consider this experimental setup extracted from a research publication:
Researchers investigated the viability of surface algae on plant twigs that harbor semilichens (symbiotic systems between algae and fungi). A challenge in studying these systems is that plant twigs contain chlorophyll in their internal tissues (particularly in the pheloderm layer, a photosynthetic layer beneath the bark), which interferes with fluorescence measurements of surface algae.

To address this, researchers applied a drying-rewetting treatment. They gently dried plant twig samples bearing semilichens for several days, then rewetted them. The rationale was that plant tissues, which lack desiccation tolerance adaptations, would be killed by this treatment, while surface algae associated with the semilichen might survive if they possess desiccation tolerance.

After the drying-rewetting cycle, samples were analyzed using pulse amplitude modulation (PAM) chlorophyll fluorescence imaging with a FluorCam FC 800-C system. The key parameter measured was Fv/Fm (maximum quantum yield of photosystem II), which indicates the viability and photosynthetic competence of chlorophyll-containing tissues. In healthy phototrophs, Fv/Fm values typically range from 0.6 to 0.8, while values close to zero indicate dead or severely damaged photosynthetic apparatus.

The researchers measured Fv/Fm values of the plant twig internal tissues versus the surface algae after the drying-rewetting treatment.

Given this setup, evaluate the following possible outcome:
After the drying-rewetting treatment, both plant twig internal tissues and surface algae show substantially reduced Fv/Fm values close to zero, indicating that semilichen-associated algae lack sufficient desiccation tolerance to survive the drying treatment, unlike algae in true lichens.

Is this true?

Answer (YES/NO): NO